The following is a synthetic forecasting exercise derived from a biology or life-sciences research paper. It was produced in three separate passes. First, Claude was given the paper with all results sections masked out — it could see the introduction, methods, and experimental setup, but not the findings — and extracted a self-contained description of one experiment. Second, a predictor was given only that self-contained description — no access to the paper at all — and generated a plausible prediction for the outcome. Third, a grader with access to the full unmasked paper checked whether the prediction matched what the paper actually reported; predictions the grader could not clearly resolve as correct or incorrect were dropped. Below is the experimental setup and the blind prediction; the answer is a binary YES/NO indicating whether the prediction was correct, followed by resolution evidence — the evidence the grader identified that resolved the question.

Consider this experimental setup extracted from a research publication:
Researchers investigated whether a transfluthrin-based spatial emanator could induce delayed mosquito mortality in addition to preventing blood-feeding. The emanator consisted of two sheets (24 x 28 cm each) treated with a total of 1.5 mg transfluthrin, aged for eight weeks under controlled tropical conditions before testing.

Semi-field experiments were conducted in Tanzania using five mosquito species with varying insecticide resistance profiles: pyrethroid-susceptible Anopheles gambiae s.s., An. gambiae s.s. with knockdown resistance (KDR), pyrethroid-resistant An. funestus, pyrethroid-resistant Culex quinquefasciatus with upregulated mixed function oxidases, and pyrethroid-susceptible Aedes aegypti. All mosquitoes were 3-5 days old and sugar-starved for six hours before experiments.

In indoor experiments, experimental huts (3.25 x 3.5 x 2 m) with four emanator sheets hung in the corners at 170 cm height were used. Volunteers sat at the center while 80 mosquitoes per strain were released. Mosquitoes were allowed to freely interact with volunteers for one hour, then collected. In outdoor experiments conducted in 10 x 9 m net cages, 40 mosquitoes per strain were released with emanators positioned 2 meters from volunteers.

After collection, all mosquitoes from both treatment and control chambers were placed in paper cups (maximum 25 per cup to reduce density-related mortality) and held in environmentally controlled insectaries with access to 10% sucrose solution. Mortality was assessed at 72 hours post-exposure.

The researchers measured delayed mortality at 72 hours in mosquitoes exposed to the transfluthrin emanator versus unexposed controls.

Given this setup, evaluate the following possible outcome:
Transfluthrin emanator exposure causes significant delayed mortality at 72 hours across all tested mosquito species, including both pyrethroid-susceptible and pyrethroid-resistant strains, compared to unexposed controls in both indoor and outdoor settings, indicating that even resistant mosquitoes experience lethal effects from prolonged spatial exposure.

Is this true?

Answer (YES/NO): YES